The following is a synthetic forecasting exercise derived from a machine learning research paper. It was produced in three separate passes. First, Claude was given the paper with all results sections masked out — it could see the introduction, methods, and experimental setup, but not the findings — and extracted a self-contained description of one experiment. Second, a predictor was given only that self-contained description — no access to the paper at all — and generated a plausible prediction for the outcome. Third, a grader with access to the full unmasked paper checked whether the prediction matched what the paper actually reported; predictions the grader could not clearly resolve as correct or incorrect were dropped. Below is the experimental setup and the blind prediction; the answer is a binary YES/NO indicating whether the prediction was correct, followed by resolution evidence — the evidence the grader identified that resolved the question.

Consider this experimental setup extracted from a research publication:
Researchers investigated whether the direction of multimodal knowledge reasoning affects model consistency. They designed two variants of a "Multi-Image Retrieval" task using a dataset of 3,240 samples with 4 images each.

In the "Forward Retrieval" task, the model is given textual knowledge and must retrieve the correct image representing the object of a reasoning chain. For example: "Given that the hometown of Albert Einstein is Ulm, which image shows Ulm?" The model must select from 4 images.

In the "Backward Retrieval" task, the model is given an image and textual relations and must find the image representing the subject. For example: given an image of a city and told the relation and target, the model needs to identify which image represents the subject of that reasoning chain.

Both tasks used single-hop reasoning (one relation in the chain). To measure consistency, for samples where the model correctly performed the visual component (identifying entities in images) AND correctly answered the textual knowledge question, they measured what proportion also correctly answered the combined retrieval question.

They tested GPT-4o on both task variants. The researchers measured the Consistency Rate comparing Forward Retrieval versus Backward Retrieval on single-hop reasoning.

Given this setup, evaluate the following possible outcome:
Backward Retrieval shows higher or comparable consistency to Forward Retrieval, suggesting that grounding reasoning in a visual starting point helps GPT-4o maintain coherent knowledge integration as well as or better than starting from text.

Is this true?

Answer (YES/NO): NO